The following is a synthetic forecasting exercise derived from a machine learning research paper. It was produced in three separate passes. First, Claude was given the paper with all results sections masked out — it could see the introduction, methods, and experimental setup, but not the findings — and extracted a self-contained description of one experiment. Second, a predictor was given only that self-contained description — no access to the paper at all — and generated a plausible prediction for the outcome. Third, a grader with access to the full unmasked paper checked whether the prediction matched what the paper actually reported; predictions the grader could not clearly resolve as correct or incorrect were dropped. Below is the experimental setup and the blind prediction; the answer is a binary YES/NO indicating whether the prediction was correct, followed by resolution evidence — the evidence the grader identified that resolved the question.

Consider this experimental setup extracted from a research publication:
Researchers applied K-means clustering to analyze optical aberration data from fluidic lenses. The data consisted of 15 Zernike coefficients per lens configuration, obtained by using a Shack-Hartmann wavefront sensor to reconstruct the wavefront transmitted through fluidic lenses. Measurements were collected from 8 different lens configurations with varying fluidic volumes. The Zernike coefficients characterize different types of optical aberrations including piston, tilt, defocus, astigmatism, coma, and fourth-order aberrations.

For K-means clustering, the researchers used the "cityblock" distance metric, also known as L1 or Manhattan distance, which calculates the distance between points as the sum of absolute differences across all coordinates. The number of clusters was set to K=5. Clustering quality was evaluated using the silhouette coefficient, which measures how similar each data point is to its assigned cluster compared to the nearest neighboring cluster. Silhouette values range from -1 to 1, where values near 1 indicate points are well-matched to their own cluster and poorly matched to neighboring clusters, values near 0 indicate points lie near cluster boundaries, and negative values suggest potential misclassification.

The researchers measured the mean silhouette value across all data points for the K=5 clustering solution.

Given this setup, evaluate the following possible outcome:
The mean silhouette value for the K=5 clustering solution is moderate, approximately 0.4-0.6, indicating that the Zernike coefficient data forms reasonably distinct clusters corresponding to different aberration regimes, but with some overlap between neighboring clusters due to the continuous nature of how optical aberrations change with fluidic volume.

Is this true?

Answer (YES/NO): NO